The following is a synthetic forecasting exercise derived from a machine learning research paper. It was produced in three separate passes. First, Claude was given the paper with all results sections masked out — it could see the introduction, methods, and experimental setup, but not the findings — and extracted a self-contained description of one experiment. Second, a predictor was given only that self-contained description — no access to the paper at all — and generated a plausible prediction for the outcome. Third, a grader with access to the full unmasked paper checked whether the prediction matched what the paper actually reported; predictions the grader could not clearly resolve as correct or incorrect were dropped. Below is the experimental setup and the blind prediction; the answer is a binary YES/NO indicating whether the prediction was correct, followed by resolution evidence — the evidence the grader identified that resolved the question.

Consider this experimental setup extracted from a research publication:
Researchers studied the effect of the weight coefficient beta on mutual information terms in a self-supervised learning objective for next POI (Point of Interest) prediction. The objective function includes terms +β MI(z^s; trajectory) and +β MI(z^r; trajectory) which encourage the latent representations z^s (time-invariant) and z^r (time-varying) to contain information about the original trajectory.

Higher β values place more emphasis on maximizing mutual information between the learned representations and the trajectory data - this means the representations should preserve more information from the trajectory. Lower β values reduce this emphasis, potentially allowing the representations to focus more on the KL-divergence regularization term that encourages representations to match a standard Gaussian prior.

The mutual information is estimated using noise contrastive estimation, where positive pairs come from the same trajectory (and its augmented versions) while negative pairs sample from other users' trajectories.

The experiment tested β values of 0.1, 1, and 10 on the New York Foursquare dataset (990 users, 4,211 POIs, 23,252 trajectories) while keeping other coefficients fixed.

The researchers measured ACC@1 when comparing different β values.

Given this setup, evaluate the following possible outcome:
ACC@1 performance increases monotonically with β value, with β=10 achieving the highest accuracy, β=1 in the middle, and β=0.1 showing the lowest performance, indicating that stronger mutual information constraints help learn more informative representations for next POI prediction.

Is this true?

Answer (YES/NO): YES